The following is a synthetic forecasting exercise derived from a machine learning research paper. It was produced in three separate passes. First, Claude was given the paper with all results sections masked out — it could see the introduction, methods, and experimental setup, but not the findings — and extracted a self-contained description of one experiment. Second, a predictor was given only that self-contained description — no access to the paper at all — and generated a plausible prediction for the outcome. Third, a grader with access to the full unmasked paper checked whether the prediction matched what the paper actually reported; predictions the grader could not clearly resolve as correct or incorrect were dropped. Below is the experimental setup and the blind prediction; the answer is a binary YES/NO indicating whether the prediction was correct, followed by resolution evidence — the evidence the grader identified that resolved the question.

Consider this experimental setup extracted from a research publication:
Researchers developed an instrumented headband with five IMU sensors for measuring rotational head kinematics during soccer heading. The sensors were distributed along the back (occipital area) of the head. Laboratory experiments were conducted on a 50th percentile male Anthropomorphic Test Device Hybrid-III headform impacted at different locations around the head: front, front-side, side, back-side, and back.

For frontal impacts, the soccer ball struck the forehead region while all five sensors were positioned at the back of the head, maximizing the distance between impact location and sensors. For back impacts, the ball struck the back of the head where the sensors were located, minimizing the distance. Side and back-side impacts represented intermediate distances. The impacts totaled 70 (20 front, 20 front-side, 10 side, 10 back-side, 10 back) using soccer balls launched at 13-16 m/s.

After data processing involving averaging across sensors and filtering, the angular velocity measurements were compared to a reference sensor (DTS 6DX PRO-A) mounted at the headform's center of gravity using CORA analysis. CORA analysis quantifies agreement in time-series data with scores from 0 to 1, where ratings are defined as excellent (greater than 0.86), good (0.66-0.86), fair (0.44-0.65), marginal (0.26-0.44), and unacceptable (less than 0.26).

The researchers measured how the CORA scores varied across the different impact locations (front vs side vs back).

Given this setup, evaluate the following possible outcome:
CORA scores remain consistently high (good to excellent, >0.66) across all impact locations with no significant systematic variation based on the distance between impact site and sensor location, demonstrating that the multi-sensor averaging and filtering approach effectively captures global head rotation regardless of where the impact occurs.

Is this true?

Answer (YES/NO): NO